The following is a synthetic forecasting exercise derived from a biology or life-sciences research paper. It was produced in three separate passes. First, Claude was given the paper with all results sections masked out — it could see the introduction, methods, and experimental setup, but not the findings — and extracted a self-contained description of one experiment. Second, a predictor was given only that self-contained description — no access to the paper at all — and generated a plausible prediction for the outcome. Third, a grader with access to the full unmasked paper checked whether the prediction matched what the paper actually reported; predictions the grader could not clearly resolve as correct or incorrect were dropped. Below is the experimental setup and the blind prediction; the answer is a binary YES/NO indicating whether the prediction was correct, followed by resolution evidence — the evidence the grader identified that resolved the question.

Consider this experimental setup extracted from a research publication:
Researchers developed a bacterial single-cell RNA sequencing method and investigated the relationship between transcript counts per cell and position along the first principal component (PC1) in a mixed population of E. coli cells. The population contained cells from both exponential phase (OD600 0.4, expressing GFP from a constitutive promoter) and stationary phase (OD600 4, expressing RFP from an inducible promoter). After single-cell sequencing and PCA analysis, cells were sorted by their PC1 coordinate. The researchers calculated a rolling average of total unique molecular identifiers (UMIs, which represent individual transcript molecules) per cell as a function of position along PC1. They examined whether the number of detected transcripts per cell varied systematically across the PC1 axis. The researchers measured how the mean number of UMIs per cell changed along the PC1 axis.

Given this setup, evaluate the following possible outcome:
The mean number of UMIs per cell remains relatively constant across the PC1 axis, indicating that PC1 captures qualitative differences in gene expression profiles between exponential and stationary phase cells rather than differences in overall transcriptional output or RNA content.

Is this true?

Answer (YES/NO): NO